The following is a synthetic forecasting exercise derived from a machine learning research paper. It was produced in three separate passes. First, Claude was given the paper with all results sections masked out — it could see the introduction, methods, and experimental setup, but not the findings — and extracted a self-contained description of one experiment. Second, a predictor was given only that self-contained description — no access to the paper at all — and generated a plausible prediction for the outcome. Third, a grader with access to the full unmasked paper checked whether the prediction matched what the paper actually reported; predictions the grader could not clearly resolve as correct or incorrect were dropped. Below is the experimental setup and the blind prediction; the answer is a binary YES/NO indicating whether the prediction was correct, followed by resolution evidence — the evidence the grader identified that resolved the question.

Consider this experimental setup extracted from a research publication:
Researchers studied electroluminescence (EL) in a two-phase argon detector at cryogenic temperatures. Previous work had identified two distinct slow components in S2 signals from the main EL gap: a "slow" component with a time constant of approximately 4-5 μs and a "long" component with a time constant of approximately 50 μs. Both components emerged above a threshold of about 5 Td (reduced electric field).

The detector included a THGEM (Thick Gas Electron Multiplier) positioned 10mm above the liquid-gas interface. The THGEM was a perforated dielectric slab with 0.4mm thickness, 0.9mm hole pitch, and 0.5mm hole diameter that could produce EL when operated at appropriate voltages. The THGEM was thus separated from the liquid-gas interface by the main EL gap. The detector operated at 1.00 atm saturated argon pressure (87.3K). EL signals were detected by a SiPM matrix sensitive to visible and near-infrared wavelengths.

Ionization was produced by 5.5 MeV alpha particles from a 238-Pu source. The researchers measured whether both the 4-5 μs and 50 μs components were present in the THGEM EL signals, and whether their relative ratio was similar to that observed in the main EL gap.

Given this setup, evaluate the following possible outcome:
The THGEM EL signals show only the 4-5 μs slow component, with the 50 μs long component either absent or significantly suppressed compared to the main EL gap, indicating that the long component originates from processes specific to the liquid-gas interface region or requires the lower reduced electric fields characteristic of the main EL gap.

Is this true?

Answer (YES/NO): NO